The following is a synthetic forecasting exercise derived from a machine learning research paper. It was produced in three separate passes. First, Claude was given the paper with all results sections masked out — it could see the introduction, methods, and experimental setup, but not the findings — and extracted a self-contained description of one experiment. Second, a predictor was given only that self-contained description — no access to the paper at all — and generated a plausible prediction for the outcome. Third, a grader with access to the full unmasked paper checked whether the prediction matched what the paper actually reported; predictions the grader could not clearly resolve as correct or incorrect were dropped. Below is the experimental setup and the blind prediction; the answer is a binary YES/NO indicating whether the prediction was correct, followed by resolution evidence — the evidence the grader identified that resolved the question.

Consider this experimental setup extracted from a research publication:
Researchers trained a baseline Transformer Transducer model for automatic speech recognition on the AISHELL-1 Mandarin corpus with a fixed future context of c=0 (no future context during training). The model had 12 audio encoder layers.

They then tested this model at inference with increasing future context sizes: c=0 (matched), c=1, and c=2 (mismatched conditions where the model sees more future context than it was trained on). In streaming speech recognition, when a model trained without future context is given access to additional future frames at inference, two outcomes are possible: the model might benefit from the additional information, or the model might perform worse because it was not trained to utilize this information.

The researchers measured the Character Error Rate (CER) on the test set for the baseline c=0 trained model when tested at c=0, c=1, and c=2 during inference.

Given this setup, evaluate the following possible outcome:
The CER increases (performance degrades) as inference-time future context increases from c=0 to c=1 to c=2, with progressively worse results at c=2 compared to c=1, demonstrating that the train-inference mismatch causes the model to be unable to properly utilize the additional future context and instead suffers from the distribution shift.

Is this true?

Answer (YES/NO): YES